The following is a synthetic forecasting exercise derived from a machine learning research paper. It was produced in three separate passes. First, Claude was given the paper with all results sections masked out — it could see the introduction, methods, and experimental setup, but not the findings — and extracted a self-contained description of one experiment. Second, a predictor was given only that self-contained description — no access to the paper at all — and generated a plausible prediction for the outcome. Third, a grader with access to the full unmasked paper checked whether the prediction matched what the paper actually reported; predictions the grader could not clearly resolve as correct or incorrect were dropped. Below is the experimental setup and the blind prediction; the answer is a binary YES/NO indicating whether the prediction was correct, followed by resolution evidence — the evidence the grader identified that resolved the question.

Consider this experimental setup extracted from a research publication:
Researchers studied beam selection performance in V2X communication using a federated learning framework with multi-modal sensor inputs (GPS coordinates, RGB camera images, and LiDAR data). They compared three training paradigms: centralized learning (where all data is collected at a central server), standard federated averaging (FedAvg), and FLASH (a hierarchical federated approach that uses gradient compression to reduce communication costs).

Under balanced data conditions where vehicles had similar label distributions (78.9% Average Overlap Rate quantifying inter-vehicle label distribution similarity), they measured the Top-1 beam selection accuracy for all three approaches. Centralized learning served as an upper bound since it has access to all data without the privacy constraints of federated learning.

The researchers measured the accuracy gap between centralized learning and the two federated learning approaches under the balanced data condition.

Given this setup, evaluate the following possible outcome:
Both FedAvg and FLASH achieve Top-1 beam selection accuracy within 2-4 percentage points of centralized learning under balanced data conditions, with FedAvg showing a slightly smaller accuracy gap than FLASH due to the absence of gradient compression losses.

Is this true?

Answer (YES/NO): NO